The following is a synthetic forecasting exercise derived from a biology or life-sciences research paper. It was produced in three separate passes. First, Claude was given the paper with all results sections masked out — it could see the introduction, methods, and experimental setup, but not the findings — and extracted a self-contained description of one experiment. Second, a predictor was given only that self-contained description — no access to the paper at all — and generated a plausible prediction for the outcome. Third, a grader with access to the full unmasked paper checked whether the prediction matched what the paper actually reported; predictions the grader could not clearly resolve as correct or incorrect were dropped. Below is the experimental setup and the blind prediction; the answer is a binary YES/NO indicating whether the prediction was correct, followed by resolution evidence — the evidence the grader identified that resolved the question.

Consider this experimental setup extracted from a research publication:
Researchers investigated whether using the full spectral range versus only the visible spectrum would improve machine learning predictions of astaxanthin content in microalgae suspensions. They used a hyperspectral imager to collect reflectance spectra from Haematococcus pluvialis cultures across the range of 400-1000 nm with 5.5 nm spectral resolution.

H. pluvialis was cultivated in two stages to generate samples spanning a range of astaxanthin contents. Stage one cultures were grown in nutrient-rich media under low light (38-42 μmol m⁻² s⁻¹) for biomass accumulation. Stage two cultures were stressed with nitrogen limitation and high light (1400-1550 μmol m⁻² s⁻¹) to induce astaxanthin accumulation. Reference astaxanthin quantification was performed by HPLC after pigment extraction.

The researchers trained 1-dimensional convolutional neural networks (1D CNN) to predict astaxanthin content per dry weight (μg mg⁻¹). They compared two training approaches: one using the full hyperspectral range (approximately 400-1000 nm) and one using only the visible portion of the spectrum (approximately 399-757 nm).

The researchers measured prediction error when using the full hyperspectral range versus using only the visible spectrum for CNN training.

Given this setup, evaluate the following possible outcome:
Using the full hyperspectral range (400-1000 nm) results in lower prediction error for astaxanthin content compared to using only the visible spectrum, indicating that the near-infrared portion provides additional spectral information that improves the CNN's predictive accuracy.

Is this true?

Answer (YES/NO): NO